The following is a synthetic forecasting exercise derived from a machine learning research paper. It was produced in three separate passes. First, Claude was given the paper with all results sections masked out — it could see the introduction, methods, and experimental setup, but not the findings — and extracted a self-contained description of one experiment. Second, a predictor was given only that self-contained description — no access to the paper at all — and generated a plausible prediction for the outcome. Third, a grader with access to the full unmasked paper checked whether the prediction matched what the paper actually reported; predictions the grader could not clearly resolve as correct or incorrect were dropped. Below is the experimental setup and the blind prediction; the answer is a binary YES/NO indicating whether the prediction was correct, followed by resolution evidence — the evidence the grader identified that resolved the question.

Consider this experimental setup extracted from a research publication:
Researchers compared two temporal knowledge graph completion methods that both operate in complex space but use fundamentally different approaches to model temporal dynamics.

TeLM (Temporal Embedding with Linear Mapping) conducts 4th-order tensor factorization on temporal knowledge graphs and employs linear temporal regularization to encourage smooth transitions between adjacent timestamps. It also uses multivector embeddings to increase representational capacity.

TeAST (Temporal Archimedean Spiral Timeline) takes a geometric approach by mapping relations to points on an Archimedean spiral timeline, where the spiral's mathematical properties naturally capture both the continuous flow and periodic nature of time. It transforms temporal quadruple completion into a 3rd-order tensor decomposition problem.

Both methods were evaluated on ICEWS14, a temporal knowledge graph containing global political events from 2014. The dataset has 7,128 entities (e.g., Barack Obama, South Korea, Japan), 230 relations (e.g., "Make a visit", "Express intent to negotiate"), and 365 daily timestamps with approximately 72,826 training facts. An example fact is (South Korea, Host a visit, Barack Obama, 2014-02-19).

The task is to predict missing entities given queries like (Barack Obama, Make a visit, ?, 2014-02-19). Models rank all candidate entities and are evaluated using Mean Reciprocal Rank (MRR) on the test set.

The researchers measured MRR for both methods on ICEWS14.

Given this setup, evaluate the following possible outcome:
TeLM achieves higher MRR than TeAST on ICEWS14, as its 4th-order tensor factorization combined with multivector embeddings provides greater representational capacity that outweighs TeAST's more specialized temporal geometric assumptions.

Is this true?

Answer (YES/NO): NO